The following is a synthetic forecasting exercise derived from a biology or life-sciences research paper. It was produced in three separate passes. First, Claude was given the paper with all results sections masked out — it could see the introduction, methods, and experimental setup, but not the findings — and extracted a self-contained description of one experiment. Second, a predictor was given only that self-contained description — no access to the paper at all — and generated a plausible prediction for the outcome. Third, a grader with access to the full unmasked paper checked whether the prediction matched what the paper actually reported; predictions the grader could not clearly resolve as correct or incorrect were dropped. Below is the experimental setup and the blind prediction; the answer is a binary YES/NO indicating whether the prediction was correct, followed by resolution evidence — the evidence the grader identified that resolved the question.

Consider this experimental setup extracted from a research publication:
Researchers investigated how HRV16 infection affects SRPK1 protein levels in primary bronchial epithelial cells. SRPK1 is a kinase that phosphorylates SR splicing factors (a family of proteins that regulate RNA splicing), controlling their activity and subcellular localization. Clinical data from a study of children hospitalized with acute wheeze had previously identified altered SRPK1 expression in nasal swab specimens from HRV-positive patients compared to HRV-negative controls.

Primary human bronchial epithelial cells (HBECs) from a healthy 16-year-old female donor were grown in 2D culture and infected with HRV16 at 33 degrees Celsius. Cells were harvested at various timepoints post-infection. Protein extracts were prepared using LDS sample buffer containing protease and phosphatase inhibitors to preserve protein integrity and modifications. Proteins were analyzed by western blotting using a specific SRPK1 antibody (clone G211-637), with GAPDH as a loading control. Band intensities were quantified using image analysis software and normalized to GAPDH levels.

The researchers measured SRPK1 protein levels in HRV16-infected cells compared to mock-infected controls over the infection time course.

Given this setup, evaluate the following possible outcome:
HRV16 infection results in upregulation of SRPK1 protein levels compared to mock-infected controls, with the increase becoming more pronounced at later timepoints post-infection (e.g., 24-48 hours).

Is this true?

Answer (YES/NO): NO